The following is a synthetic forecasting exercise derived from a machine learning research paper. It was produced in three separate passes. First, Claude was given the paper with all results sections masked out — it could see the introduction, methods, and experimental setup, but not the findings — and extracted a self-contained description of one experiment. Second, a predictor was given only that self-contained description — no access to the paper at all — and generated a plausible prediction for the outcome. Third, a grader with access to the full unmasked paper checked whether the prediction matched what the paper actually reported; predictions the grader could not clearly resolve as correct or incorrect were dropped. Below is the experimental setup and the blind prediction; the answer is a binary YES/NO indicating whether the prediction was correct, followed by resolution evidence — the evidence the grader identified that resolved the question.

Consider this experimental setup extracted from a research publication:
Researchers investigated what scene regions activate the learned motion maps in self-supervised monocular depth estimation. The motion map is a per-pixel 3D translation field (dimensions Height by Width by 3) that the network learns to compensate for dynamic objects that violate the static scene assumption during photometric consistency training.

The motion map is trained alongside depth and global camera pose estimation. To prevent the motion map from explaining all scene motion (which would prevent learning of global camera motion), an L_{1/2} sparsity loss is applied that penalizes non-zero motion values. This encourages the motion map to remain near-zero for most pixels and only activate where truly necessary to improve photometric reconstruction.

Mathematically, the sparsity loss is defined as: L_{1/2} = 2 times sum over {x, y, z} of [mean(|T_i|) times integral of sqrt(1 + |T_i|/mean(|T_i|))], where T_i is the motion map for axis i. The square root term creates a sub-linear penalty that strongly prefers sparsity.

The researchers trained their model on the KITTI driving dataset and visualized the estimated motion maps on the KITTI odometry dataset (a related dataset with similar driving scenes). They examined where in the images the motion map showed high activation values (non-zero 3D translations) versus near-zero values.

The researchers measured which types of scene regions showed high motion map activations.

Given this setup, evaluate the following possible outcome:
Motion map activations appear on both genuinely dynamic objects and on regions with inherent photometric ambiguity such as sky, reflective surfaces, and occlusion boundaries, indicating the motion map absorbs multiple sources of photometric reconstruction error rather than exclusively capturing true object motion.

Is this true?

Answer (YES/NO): YES